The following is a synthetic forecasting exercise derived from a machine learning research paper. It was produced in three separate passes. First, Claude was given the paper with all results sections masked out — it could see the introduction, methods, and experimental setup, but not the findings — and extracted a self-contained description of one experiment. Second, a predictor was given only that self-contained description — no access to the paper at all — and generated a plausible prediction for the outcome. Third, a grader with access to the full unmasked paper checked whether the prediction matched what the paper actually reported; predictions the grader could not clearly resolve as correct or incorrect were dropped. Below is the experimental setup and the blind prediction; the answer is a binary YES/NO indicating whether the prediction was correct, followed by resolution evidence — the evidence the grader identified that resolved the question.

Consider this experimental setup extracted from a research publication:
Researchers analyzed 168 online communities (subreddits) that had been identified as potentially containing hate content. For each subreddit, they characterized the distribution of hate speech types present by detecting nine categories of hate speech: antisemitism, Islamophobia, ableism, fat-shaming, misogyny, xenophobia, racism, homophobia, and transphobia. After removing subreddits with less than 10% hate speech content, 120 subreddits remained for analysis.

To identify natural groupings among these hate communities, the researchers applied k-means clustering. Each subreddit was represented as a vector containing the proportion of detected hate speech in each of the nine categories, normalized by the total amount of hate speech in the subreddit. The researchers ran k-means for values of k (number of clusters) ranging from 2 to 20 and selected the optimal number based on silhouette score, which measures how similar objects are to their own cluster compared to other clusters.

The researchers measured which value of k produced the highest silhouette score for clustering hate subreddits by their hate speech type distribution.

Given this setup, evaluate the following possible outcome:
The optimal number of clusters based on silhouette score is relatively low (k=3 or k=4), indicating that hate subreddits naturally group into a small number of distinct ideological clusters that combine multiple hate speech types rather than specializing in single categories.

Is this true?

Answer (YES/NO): YES